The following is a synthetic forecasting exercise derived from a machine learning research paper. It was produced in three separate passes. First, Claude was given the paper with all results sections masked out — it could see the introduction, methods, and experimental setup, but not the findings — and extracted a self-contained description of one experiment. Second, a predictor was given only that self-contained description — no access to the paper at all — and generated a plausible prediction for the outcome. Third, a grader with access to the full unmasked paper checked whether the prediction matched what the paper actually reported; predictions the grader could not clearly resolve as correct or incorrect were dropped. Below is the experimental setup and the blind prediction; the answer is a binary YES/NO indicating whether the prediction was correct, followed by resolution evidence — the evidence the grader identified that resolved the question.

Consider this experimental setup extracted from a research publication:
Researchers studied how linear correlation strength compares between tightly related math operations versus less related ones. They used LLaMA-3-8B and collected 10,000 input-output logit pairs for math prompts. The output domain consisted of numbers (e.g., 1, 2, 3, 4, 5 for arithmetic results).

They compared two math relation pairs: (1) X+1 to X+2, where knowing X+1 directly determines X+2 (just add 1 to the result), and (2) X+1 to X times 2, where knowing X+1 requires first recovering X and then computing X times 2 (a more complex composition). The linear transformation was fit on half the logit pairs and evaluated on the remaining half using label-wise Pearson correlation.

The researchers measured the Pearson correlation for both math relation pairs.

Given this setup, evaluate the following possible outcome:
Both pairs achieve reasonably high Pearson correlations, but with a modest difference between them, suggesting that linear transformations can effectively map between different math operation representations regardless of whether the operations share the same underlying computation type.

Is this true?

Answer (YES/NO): NO